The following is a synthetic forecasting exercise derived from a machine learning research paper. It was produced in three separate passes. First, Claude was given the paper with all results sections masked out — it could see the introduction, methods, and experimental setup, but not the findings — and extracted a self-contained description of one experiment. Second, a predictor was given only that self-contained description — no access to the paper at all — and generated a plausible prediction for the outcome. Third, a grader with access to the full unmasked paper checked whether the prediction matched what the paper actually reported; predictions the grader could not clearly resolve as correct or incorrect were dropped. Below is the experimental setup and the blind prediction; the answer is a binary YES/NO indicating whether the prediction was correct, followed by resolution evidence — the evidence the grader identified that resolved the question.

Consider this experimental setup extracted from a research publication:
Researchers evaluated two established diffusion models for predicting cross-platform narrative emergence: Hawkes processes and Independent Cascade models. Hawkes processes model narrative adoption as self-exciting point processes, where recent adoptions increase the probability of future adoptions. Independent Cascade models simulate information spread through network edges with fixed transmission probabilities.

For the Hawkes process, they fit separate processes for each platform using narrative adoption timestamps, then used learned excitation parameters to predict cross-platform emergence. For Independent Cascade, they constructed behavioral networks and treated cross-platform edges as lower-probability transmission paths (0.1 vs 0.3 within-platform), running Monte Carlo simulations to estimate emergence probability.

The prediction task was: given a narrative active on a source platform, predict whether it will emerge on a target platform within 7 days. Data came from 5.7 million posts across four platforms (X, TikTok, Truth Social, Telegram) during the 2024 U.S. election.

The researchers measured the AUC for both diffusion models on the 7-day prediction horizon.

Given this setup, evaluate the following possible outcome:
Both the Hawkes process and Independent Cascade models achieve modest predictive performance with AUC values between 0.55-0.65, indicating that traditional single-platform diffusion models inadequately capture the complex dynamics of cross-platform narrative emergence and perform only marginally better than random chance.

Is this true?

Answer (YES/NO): YES